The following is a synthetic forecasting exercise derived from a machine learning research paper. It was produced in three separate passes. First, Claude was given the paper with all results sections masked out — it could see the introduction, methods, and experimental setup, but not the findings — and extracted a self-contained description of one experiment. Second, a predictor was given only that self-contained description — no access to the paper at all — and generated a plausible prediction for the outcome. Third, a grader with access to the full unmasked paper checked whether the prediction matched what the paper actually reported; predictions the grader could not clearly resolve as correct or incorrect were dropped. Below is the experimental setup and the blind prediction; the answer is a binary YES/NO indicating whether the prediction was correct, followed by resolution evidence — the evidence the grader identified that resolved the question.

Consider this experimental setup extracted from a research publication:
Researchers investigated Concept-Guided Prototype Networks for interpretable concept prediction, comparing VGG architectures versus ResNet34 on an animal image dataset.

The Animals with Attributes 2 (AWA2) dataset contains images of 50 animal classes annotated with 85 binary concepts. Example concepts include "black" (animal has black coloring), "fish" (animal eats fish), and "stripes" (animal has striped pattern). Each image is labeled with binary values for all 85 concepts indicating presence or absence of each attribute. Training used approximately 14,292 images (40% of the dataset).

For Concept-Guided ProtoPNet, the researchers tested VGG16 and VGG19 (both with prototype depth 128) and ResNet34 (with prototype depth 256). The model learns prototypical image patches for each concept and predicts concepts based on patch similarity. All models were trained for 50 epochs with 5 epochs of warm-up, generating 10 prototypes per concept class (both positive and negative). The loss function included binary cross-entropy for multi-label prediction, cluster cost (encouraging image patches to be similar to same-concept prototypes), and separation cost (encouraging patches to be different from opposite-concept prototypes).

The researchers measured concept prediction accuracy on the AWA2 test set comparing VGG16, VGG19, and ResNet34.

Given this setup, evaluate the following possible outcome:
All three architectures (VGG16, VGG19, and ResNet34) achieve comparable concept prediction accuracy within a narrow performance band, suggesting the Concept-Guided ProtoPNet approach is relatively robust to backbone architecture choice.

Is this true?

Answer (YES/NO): NO